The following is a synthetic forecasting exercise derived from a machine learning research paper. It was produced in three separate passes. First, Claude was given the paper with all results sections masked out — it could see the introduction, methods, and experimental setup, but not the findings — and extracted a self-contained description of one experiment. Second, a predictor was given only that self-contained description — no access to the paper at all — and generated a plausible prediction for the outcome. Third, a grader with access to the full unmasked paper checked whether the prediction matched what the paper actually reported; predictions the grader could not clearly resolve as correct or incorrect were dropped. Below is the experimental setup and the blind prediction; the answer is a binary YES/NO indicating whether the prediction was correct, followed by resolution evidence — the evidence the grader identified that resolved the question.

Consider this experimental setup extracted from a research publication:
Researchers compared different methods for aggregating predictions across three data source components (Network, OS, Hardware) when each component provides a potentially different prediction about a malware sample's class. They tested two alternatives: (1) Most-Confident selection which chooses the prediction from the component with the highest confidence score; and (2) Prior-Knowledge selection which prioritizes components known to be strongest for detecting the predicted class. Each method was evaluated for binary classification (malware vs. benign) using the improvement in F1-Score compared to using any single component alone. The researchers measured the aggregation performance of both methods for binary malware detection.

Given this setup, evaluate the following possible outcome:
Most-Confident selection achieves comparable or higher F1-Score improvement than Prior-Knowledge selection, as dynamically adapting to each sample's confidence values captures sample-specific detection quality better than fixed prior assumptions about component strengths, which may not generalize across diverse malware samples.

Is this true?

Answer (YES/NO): YES